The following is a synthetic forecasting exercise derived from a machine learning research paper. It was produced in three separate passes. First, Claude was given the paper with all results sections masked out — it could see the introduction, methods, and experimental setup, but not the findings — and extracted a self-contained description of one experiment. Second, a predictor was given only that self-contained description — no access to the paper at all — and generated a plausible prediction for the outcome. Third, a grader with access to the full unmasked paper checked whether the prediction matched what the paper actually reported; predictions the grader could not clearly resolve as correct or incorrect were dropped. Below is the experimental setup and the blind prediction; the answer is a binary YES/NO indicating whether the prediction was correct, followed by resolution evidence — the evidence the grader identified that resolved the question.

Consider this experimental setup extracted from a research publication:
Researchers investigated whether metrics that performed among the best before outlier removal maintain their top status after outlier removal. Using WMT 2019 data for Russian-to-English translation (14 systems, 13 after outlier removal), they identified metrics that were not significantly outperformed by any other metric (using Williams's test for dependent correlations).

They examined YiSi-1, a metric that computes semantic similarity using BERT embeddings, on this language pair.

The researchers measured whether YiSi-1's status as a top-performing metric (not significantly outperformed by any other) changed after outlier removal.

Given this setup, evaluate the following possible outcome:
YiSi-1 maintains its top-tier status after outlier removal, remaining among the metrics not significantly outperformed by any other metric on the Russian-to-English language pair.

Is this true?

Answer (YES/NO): YES